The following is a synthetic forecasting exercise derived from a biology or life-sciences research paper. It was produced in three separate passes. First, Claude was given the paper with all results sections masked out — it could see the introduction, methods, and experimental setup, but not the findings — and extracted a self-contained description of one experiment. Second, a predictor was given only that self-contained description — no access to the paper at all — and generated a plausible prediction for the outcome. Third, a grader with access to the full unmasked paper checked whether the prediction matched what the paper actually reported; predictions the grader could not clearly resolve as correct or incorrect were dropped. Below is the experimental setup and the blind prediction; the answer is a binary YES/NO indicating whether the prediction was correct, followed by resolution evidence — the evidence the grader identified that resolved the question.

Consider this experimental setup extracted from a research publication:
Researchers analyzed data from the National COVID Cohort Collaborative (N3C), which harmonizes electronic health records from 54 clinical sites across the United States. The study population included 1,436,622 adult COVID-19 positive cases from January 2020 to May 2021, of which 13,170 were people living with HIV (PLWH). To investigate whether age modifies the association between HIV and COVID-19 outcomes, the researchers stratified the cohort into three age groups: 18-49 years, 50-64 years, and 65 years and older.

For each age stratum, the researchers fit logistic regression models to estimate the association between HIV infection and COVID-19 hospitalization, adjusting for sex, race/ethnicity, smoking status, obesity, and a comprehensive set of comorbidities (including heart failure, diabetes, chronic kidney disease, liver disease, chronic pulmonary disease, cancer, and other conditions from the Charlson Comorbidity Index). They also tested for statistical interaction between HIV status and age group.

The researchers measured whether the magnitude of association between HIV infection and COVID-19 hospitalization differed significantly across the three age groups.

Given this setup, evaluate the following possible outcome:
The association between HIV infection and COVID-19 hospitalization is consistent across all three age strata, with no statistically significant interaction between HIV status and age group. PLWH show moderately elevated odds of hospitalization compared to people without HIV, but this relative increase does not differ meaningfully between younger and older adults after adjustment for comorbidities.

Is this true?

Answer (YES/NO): NO